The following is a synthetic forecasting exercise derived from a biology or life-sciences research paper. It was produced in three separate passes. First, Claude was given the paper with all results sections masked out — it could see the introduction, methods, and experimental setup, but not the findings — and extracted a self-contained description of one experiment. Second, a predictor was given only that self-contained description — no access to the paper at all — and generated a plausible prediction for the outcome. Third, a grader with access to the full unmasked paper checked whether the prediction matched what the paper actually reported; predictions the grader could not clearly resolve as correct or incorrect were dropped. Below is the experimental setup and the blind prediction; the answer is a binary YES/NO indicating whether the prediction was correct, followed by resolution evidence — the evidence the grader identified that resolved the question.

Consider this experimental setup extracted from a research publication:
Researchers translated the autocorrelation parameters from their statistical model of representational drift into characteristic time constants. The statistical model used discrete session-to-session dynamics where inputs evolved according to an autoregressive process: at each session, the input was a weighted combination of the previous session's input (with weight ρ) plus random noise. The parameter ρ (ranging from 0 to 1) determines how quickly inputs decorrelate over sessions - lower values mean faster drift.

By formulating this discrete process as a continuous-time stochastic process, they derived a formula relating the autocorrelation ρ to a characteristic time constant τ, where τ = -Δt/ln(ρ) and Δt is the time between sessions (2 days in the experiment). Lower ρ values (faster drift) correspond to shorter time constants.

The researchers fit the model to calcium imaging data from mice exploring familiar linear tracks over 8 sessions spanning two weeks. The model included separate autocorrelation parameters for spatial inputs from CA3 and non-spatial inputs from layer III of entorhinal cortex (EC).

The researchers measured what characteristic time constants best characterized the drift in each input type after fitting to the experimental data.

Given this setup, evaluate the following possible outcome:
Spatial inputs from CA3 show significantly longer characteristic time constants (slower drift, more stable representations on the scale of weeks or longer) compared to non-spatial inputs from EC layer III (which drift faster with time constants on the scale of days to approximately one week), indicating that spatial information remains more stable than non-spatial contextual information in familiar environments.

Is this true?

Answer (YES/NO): YES